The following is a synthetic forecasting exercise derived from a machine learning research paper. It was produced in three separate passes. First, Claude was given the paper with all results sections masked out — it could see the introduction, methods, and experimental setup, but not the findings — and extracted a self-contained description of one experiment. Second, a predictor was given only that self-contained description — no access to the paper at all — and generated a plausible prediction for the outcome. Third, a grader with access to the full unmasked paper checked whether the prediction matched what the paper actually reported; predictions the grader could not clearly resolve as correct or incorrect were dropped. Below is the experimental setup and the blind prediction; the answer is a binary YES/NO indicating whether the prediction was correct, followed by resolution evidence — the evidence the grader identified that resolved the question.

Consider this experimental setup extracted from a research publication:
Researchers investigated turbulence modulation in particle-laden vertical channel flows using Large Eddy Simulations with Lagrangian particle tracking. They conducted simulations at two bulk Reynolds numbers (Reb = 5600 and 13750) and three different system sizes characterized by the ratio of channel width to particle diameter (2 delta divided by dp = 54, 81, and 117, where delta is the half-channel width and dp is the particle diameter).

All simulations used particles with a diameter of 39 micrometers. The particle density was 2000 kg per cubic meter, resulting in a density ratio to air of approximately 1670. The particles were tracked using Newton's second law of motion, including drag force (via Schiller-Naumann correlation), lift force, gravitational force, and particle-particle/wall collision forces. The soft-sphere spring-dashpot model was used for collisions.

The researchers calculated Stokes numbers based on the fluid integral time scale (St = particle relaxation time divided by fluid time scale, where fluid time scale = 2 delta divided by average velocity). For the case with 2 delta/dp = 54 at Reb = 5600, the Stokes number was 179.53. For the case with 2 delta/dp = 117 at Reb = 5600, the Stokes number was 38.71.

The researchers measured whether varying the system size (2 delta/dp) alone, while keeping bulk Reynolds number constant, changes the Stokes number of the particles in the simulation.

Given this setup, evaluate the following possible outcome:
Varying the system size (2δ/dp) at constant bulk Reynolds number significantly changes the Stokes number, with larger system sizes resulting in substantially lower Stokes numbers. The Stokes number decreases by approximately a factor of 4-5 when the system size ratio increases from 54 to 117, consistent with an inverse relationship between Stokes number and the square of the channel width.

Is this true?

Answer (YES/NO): YES